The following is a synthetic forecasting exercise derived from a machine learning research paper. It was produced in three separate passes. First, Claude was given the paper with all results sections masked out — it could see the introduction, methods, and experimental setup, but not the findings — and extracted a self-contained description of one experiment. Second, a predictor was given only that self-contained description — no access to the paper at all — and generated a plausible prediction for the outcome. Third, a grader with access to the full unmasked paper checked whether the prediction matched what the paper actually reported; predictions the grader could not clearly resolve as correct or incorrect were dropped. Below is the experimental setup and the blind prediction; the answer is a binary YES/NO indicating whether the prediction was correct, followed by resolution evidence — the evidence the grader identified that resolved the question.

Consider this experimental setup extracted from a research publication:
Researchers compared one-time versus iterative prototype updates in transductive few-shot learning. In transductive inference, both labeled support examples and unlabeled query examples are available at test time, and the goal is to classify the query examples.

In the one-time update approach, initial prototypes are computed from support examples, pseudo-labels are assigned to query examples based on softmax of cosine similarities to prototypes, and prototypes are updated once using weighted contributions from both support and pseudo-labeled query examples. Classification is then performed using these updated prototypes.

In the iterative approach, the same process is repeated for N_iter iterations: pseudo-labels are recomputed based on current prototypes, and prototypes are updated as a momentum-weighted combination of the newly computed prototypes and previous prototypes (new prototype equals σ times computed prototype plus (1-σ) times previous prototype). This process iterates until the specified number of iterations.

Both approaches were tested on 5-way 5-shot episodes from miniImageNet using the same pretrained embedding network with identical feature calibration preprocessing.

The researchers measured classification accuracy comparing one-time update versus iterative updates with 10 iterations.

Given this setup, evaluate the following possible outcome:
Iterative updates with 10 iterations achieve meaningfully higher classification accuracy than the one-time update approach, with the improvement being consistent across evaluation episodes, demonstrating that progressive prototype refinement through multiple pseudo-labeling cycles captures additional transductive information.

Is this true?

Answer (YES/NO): NO